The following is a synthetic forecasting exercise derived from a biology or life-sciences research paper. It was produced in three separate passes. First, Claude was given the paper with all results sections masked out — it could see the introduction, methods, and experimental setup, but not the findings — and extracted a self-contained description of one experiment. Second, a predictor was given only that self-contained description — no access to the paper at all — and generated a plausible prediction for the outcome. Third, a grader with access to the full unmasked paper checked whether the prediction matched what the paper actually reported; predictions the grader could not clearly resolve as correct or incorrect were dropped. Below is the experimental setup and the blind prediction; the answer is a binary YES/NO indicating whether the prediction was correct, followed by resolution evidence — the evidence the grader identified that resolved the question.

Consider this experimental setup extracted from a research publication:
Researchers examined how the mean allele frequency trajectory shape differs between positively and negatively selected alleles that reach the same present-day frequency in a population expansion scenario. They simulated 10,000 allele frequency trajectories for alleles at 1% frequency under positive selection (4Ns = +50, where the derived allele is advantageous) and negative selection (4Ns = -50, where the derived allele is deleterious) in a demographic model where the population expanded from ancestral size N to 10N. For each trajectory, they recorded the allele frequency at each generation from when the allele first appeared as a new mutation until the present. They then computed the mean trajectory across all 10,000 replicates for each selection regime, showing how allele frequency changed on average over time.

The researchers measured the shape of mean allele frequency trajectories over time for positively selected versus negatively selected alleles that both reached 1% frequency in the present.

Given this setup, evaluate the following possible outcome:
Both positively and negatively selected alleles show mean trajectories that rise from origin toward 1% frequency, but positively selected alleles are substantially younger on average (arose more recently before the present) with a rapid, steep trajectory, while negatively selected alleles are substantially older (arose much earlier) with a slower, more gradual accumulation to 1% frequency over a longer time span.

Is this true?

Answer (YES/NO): NO